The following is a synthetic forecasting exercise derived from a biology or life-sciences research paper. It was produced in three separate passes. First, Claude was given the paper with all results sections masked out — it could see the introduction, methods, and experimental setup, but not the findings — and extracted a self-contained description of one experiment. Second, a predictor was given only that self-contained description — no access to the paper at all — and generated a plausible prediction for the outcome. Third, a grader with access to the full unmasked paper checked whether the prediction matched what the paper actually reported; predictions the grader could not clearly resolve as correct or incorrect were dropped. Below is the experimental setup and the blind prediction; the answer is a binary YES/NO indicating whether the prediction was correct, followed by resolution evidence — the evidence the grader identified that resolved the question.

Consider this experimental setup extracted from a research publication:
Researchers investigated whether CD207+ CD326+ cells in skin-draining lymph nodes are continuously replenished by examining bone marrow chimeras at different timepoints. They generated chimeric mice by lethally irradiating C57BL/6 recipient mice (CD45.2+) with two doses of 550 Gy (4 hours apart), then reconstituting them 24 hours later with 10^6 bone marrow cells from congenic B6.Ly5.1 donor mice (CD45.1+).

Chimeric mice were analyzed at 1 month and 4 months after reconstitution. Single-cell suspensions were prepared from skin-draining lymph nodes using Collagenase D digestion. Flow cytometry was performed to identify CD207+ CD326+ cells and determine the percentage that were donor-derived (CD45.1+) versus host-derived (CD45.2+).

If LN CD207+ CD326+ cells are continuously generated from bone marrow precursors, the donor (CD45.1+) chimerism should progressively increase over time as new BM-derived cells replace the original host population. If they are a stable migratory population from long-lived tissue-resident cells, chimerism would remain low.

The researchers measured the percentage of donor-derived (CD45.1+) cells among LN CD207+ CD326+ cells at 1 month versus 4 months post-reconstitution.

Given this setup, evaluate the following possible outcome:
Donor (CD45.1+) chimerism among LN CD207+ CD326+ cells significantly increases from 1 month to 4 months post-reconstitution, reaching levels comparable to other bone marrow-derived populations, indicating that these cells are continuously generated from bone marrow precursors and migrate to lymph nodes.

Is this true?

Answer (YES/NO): NO